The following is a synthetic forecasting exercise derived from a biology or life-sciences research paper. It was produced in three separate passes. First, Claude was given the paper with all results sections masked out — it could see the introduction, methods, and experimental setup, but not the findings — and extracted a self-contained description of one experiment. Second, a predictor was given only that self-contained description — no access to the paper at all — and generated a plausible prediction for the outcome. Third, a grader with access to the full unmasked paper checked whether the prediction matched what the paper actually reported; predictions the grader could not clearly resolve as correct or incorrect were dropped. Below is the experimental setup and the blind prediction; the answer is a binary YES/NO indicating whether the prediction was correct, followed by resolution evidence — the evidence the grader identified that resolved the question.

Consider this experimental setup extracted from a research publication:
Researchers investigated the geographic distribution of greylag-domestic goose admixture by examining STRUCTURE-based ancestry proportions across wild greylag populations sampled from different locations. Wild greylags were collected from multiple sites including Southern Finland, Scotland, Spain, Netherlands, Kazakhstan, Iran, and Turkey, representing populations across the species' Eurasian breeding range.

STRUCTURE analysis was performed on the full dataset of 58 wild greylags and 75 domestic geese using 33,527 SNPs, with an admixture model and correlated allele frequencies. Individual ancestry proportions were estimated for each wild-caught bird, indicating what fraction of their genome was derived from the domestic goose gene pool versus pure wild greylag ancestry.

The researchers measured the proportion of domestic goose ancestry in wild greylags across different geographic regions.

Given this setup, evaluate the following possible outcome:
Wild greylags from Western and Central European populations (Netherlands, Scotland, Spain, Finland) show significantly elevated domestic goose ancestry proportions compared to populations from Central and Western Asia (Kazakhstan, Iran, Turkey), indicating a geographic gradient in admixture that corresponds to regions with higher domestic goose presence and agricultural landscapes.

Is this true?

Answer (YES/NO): NO